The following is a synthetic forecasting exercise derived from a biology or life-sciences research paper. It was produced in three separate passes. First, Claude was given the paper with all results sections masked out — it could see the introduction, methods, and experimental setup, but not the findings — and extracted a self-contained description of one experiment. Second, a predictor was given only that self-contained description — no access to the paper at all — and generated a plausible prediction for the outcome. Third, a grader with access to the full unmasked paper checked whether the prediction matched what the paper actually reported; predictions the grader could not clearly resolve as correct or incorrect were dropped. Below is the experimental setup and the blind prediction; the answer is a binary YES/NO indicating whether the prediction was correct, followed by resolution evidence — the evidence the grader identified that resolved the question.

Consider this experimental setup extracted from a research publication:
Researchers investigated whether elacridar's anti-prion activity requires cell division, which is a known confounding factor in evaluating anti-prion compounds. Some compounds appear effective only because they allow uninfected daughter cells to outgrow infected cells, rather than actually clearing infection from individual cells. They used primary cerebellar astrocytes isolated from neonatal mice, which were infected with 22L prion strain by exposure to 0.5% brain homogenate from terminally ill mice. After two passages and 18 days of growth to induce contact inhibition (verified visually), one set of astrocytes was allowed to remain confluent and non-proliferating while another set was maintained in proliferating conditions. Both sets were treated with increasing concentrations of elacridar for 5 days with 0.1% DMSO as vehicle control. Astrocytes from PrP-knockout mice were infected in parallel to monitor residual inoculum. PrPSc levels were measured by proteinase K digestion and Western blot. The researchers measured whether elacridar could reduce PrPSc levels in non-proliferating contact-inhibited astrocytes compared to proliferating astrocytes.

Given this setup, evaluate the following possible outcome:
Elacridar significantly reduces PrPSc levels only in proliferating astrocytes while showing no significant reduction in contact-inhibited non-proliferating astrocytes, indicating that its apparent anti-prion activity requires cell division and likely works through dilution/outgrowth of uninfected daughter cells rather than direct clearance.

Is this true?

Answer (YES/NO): YES